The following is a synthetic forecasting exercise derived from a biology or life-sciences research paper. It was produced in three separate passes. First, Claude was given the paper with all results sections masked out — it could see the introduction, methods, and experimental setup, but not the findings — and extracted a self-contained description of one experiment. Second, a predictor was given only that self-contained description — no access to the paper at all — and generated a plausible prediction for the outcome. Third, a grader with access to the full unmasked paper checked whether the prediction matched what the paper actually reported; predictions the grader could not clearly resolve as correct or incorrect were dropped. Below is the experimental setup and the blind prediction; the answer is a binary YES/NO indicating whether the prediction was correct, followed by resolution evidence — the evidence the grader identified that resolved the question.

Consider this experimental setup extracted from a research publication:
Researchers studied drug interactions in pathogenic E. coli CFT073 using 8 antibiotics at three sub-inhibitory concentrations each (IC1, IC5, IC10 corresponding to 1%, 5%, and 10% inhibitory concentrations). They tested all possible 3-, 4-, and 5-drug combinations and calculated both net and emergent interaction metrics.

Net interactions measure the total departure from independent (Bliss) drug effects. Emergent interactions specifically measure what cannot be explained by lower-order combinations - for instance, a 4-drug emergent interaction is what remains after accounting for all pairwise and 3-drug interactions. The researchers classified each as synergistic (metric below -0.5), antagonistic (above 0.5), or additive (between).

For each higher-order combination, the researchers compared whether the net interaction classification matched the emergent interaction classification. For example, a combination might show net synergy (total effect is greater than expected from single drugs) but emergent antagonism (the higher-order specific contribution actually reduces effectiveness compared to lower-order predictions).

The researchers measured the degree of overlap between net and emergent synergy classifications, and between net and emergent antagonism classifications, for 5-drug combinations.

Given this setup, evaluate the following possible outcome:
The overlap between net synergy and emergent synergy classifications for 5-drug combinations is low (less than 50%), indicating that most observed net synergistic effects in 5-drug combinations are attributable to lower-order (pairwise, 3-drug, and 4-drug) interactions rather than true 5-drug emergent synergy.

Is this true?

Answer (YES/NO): YES